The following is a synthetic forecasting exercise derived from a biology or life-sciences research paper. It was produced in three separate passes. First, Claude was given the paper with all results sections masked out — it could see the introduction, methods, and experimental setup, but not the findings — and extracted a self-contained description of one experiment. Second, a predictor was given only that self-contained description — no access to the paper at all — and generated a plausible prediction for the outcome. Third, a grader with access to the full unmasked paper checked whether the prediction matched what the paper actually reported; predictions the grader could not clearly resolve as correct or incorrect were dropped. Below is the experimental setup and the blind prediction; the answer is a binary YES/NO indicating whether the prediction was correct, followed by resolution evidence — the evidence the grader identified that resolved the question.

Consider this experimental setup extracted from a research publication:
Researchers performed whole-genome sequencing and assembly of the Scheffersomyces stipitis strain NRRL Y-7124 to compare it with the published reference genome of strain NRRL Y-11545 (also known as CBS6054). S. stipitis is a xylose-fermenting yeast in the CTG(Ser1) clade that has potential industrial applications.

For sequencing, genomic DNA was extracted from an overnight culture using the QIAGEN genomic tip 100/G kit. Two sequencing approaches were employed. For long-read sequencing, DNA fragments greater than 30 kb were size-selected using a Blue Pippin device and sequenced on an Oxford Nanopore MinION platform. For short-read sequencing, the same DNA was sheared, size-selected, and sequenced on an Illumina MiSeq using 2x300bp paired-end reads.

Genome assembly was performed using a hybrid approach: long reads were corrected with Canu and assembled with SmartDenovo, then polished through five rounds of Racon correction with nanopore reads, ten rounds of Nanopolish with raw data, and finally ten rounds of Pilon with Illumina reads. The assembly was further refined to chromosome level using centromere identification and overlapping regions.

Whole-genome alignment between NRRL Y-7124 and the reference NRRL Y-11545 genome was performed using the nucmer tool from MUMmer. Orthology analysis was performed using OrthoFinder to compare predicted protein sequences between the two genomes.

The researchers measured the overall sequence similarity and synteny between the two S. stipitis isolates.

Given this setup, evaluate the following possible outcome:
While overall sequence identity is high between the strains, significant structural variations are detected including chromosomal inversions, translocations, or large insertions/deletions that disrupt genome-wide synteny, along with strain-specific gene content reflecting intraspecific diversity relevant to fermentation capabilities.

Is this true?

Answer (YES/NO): NO